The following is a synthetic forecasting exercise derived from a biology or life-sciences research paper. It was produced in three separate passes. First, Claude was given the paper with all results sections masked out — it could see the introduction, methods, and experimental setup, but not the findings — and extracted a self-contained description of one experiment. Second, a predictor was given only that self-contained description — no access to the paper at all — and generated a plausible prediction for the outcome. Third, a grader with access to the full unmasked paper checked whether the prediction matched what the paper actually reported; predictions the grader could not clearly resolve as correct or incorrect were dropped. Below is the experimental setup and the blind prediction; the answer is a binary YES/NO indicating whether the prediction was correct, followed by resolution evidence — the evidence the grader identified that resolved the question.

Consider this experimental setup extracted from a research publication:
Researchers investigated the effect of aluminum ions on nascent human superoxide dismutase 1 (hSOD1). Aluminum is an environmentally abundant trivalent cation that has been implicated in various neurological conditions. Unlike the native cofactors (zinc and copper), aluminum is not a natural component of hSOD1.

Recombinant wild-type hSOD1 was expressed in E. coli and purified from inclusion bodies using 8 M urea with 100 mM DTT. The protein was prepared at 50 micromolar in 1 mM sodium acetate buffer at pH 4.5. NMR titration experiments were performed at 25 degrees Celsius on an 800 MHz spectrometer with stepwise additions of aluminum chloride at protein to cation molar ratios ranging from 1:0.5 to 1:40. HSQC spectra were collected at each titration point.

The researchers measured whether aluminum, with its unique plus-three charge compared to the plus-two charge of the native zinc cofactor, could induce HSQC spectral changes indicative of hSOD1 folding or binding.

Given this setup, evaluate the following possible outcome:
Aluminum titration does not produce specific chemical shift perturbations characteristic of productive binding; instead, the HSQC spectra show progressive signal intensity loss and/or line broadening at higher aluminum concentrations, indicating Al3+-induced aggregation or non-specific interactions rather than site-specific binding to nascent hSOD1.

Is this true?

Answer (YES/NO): NO